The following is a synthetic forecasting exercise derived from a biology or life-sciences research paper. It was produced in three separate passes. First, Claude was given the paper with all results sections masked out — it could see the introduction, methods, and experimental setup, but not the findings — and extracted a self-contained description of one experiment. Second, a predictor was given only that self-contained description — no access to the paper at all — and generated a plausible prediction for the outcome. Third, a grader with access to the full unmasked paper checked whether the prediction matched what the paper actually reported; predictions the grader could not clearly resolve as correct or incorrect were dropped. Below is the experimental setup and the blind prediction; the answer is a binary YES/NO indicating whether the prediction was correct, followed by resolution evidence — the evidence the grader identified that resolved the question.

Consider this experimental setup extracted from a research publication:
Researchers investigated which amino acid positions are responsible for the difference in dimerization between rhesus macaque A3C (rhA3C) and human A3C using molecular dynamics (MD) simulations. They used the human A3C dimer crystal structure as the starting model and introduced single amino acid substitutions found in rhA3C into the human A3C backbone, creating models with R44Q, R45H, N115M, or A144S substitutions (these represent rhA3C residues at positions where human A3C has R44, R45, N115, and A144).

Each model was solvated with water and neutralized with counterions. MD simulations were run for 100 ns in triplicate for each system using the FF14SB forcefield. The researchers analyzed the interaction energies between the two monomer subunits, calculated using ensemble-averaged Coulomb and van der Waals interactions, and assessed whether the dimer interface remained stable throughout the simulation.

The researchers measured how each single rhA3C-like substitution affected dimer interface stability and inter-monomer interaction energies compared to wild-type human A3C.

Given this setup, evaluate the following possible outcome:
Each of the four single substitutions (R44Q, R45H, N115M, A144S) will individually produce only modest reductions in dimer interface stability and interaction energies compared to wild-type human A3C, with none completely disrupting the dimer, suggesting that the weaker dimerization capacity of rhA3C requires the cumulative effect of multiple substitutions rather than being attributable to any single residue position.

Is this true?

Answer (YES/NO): NO